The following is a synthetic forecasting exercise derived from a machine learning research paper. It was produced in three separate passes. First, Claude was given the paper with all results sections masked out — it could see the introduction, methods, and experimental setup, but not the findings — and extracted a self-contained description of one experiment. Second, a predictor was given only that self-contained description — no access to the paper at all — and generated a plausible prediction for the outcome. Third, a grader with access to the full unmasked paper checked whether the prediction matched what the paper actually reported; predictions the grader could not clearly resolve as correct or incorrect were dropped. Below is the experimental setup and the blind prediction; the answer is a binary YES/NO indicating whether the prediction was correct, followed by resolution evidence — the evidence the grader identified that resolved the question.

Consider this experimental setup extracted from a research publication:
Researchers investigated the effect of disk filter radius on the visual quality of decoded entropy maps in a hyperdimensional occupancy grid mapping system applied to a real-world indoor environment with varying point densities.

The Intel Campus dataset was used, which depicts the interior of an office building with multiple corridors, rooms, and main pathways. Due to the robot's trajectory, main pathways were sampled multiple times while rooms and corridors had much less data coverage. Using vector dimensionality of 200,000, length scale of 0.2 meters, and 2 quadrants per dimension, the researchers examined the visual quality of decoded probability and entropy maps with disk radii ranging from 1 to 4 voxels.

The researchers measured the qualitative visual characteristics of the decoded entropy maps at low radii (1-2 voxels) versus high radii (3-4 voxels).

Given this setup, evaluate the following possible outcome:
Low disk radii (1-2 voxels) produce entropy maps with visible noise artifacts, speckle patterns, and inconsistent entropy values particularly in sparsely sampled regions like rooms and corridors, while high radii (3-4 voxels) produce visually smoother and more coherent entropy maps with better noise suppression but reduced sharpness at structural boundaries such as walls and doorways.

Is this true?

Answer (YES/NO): NO